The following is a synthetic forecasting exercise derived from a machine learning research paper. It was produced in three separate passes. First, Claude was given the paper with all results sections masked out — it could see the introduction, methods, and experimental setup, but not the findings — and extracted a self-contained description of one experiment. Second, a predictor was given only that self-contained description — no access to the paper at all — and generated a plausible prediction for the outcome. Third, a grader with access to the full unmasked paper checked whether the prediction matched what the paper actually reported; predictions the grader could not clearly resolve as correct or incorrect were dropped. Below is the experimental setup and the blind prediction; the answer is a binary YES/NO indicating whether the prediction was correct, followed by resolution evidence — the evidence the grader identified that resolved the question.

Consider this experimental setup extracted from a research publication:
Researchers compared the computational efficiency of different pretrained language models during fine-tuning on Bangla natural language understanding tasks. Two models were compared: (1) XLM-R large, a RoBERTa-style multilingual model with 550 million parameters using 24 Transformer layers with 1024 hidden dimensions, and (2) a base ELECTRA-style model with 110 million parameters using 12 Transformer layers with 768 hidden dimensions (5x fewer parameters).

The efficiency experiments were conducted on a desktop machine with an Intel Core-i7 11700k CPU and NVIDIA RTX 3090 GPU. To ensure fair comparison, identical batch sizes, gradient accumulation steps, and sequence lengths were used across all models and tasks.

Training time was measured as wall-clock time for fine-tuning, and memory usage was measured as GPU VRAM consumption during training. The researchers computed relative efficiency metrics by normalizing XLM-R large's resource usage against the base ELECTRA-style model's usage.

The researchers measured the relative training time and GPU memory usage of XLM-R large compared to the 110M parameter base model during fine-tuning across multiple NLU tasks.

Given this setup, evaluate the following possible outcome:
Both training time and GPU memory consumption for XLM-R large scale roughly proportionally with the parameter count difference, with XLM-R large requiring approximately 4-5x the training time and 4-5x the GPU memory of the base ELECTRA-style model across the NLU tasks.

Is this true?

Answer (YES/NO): NO